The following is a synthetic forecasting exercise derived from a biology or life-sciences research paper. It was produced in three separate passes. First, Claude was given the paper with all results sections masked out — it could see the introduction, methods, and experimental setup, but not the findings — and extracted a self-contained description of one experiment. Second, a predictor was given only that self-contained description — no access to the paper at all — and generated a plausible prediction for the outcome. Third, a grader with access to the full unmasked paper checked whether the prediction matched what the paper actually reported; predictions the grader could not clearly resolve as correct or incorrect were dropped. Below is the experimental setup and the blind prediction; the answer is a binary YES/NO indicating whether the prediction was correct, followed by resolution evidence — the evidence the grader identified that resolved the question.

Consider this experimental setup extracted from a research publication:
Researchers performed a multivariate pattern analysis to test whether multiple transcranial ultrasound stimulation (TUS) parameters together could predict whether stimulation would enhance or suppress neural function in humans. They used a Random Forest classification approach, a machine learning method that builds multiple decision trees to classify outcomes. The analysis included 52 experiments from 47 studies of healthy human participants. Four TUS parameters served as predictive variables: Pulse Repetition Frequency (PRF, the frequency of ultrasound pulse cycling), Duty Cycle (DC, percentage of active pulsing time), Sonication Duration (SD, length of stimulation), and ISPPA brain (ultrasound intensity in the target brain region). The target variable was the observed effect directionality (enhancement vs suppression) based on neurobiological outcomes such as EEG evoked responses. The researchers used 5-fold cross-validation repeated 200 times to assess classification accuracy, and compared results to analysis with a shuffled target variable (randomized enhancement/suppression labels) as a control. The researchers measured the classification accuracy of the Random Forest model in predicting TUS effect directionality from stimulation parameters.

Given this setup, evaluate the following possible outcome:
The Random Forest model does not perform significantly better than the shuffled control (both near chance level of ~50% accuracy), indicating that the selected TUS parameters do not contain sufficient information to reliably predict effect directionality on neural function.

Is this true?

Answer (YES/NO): YES